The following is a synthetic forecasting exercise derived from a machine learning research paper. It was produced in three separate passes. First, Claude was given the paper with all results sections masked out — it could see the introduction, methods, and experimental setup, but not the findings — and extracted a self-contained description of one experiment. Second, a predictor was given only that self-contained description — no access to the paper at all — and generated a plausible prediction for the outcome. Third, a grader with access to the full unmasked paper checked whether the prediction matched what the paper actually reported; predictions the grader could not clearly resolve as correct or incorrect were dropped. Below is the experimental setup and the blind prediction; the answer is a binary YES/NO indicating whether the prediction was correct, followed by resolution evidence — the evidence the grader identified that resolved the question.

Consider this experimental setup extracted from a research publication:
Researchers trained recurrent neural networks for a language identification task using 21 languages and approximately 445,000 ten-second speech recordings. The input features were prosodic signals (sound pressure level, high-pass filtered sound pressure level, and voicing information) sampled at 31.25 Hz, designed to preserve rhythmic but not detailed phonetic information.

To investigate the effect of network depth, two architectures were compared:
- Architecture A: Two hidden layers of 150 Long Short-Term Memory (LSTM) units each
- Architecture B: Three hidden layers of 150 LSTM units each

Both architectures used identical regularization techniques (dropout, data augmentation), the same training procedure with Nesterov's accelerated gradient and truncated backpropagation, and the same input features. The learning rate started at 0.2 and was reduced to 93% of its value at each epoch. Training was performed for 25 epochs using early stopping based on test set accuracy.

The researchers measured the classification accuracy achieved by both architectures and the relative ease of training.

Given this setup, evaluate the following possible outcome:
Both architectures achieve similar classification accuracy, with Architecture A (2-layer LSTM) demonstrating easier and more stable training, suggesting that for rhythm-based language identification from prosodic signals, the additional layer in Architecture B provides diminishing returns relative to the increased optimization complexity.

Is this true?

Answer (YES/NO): YES